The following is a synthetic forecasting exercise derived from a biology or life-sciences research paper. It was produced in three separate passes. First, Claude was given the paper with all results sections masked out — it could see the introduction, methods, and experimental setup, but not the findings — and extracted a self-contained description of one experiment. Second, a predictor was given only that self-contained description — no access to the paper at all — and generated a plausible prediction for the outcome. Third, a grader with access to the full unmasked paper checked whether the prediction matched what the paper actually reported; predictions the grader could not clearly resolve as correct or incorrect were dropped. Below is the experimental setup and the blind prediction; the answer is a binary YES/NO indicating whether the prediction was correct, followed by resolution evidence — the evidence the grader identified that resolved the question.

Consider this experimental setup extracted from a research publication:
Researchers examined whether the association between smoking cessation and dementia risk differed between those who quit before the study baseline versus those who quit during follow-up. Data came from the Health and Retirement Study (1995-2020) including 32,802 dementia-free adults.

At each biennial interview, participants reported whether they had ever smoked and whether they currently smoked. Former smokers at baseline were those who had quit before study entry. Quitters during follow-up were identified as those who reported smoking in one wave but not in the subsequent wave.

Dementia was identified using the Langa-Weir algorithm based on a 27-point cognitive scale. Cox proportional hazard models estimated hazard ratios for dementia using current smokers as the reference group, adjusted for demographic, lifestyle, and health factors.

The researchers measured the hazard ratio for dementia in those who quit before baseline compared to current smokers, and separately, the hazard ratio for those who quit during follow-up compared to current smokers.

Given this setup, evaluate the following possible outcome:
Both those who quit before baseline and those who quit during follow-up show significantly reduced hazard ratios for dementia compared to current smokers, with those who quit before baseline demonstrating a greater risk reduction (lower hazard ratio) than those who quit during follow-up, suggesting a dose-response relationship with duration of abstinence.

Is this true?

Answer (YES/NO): YES